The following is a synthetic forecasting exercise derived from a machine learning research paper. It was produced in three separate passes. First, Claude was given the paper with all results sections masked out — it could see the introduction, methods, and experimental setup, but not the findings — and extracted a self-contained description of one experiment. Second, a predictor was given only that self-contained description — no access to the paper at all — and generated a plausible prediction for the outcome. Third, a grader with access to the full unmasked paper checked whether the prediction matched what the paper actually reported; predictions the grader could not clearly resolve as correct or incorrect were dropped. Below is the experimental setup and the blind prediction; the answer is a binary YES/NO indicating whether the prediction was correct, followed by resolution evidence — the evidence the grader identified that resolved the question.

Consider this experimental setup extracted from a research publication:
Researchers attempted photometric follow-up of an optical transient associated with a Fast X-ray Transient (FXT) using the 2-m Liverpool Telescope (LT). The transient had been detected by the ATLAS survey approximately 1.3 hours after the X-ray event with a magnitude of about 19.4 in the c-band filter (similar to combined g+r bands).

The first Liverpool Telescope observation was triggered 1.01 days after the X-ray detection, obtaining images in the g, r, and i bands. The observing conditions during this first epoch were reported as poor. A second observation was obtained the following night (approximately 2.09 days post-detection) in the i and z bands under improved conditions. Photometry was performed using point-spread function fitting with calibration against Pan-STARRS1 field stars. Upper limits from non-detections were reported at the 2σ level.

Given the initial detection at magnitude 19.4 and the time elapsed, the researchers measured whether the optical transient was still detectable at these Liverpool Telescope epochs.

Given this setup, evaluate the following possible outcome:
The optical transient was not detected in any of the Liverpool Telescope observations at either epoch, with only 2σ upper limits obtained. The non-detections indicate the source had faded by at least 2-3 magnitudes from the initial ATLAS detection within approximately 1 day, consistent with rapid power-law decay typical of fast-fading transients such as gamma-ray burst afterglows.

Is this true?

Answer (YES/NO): NO